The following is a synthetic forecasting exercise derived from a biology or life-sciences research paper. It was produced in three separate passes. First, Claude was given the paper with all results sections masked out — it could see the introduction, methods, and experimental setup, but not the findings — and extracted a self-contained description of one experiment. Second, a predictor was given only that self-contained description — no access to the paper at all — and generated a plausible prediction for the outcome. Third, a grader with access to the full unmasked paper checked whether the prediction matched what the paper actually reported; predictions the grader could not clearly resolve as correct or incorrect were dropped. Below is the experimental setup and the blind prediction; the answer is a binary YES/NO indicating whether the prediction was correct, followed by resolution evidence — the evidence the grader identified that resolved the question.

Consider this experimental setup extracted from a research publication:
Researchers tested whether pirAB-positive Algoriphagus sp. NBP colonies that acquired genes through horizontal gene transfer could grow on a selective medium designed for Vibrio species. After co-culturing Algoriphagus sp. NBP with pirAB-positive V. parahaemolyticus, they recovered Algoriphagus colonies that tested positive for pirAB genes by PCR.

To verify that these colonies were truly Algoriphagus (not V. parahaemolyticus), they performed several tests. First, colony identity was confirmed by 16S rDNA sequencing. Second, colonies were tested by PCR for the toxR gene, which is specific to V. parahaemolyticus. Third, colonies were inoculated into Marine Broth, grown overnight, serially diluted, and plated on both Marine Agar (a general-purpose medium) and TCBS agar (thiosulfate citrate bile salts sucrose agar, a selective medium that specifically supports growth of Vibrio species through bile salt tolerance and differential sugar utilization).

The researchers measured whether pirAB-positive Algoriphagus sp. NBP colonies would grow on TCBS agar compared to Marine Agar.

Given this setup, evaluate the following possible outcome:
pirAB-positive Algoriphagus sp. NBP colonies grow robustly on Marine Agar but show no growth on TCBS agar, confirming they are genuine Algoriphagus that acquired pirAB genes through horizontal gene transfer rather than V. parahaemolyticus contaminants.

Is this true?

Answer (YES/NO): YES